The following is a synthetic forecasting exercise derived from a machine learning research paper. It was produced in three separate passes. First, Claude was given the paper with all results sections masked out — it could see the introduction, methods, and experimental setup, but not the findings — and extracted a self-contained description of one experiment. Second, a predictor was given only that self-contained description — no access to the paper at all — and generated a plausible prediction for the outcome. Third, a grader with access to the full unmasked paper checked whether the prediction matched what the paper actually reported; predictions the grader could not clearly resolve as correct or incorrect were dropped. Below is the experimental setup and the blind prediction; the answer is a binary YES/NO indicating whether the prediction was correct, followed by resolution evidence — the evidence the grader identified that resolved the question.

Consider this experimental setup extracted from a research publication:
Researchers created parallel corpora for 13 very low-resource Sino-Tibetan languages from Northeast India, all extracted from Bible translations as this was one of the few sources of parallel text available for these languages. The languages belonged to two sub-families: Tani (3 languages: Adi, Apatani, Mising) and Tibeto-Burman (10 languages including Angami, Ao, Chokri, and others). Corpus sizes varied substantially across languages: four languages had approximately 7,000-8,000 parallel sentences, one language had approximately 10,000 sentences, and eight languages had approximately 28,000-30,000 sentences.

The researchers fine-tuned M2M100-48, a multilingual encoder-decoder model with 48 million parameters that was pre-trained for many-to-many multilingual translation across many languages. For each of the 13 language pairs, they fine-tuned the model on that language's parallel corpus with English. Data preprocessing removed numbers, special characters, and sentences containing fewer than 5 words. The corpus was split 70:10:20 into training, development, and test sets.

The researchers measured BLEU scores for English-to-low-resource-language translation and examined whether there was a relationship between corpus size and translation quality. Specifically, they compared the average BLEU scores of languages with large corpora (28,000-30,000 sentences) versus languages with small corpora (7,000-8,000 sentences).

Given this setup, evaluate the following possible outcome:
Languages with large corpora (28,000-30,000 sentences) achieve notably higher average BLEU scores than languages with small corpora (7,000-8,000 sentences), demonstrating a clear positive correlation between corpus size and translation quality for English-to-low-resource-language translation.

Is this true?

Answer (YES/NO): NO